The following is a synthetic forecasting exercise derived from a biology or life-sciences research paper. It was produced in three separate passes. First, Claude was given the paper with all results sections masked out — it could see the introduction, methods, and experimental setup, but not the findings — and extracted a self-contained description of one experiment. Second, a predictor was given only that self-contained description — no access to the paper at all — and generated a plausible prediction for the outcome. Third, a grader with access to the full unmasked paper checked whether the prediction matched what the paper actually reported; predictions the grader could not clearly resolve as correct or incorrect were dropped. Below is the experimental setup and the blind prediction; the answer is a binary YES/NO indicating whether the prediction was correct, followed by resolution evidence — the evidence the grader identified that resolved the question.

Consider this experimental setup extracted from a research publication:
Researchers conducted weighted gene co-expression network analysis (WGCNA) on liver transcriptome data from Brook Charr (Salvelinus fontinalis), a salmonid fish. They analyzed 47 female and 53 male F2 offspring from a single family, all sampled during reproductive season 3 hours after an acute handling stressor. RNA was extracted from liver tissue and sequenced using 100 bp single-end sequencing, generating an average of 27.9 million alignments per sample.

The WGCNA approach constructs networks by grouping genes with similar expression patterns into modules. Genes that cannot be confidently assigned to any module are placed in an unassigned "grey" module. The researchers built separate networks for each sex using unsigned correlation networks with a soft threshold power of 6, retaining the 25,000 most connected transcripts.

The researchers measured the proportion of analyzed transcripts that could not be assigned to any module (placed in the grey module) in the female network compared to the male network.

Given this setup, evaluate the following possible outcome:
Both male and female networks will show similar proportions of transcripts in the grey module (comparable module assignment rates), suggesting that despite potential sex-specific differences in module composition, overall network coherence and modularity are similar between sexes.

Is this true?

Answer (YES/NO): NO